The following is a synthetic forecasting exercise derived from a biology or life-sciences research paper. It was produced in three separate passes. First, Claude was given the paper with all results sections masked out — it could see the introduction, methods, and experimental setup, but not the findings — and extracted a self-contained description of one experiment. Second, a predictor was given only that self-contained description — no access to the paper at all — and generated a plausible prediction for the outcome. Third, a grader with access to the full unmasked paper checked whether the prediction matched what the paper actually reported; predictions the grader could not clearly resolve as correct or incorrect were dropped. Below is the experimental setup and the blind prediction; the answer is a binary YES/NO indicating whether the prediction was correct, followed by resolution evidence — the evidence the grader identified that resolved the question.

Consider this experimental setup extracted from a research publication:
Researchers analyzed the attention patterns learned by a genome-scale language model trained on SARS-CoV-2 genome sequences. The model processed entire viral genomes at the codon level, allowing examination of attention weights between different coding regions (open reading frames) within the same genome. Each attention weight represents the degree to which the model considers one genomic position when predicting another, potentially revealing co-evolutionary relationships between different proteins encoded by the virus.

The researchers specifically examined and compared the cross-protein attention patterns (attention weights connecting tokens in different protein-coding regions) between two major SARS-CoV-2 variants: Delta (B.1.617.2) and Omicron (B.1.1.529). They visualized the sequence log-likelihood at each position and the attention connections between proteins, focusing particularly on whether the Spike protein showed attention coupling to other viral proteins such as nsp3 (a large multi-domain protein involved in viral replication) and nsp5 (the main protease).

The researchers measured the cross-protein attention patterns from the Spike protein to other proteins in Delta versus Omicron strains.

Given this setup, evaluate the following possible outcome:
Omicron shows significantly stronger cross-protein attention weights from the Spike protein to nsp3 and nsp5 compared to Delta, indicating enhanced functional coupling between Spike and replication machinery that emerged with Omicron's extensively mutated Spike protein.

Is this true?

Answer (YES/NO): NO